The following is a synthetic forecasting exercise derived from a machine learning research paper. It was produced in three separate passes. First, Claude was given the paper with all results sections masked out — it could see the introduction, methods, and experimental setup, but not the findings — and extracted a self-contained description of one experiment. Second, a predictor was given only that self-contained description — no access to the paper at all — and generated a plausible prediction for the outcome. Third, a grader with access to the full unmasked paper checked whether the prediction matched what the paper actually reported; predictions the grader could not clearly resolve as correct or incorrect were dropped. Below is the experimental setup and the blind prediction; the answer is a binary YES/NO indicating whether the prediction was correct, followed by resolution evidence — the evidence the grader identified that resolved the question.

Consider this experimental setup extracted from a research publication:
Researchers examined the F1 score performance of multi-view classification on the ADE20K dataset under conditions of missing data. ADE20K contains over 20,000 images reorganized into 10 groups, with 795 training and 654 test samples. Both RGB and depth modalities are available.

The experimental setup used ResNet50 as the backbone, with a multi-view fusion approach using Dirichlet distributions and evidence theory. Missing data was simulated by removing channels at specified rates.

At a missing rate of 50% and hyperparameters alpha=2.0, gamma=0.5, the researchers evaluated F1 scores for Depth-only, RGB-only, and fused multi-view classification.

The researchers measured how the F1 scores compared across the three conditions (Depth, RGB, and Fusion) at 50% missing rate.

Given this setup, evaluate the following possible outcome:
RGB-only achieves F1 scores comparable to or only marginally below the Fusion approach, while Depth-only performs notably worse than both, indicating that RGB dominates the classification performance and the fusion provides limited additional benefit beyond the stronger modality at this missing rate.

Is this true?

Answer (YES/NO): NO